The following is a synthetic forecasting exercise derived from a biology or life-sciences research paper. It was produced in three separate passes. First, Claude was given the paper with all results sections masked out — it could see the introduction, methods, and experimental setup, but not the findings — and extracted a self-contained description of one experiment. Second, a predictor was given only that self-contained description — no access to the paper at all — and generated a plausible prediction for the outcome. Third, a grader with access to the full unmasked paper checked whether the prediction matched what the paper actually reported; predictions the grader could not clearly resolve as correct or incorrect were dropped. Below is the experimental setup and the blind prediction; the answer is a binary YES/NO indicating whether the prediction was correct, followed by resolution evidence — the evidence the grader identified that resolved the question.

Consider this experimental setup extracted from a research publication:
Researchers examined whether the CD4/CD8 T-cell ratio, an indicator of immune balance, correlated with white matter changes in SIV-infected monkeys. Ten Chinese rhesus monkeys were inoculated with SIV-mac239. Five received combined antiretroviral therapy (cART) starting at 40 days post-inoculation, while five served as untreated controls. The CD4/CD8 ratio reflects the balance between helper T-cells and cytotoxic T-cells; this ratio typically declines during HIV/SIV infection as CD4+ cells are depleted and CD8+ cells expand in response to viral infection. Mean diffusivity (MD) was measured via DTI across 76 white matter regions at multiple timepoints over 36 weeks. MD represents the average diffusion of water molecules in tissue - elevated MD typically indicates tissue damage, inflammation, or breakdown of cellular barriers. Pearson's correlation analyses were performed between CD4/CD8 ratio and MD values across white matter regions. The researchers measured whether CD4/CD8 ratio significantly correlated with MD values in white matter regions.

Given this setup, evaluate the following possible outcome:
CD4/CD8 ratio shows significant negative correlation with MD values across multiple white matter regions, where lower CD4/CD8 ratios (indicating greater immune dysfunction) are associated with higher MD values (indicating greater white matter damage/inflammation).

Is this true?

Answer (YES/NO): YES